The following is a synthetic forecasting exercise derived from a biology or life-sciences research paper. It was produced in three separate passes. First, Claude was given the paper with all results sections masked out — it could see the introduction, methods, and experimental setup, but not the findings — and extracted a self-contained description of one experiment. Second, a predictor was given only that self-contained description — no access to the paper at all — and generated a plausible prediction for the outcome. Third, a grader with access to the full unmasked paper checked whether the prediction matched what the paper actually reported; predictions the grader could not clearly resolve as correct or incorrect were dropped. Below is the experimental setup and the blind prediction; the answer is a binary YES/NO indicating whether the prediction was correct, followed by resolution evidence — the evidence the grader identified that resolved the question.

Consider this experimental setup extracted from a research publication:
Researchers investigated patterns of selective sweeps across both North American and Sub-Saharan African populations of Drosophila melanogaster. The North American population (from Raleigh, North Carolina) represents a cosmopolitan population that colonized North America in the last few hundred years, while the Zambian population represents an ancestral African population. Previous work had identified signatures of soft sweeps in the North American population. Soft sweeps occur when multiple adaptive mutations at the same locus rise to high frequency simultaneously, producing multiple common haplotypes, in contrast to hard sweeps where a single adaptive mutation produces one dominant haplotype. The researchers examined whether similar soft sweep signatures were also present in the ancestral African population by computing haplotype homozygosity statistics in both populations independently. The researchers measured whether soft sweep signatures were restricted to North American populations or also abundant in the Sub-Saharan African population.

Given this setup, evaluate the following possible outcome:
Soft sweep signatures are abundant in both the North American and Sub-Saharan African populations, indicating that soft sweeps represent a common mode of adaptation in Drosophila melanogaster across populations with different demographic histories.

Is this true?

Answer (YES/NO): YES